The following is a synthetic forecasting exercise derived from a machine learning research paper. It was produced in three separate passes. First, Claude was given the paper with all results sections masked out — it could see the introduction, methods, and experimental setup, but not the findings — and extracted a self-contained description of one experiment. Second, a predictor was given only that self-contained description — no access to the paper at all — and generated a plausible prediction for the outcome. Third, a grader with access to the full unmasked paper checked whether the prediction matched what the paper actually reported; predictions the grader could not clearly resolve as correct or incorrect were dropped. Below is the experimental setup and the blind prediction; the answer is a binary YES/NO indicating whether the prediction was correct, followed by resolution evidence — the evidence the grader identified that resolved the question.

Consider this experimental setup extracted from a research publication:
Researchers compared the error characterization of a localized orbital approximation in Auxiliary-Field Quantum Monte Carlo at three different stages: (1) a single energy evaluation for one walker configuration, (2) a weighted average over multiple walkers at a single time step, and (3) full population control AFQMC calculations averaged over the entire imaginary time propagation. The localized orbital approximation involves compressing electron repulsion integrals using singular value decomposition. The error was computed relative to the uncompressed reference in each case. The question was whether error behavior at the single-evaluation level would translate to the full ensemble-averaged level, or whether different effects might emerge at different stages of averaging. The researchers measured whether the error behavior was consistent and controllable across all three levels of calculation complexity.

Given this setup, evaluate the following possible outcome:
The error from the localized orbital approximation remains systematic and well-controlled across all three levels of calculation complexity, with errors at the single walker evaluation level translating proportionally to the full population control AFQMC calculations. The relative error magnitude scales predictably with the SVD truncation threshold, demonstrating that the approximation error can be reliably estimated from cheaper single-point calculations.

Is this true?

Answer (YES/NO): NO